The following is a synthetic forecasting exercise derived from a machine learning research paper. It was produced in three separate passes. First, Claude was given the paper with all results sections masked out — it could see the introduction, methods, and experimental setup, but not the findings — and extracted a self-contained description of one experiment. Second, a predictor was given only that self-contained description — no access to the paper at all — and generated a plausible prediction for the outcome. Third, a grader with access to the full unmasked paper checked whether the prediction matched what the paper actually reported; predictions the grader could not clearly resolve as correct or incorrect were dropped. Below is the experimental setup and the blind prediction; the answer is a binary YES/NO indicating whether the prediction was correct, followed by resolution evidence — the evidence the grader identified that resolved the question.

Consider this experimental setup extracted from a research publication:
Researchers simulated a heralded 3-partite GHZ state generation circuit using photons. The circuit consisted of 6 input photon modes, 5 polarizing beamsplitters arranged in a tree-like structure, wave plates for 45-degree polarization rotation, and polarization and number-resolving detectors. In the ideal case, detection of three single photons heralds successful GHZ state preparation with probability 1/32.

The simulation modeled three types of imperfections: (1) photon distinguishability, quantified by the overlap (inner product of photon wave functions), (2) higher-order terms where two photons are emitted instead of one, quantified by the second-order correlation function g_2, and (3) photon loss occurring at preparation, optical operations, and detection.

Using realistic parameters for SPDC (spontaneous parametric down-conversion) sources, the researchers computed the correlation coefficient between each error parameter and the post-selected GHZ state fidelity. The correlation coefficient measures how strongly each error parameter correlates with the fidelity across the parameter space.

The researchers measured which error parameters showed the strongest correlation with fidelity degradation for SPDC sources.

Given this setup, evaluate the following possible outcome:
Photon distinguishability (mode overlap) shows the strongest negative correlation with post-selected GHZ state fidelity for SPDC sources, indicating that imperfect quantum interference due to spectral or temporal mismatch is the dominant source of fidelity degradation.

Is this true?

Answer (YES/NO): YES